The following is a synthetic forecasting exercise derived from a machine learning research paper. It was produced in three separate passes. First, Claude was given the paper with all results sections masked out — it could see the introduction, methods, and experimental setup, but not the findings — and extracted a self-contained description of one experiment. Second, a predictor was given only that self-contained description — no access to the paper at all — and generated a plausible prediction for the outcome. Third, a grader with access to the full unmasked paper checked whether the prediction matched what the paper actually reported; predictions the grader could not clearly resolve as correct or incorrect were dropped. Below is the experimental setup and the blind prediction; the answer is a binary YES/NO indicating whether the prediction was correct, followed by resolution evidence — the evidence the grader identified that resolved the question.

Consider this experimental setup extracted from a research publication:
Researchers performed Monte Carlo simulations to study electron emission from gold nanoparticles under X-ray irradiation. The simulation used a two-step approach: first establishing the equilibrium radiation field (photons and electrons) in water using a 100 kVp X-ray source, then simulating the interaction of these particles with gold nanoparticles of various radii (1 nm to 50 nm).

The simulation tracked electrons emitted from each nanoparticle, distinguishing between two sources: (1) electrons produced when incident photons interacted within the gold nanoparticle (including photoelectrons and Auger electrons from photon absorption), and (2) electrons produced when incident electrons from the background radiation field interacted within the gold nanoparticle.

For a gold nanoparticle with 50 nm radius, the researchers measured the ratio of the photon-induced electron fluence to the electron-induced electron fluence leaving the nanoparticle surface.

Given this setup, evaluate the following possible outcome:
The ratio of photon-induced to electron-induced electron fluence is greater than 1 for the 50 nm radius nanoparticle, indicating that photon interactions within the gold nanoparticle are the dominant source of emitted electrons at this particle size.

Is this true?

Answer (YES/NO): YES